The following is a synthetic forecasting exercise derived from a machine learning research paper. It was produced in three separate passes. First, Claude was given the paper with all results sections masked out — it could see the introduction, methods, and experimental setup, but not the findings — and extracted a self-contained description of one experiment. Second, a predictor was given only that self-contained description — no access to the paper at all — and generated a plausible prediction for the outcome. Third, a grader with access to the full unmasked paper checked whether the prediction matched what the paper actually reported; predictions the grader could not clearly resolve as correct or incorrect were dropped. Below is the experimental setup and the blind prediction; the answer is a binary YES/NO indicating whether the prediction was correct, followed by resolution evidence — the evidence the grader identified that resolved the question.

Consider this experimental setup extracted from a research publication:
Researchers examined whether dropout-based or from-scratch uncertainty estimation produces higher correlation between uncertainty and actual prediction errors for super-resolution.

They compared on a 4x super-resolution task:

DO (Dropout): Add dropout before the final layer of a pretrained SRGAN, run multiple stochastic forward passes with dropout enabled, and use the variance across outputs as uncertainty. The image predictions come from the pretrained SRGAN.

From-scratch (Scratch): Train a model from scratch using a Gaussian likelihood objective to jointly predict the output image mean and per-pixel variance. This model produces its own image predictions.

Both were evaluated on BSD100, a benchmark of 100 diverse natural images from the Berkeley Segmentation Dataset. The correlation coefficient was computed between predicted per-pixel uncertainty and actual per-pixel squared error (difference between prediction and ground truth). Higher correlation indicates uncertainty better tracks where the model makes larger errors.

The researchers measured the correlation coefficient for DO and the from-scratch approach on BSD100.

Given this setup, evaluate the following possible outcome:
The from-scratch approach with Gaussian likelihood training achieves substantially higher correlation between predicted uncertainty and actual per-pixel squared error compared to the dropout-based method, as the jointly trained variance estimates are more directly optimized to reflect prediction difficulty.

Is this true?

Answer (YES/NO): YES